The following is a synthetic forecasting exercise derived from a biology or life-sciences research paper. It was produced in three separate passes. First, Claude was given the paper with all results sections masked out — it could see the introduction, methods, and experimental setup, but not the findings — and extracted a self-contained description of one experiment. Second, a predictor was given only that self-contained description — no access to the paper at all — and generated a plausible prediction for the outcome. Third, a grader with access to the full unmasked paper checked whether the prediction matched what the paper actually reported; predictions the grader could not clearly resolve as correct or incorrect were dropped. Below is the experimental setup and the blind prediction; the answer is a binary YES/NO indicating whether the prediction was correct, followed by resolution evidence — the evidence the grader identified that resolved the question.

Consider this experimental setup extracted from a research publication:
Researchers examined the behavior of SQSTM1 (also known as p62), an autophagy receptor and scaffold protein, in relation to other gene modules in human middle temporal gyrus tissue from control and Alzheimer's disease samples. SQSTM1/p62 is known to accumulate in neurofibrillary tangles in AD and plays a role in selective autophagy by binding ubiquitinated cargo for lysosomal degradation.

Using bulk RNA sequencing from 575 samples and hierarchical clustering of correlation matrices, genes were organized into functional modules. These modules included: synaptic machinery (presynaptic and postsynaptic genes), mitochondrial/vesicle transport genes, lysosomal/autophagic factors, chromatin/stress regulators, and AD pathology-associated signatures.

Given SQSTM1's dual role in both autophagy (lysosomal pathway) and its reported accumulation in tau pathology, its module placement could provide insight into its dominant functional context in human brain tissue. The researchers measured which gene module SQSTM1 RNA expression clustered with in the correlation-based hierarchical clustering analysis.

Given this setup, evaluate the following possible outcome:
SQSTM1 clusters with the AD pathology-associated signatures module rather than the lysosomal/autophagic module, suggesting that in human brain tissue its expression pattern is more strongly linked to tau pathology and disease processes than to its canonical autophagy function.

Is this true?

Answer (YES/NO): YES